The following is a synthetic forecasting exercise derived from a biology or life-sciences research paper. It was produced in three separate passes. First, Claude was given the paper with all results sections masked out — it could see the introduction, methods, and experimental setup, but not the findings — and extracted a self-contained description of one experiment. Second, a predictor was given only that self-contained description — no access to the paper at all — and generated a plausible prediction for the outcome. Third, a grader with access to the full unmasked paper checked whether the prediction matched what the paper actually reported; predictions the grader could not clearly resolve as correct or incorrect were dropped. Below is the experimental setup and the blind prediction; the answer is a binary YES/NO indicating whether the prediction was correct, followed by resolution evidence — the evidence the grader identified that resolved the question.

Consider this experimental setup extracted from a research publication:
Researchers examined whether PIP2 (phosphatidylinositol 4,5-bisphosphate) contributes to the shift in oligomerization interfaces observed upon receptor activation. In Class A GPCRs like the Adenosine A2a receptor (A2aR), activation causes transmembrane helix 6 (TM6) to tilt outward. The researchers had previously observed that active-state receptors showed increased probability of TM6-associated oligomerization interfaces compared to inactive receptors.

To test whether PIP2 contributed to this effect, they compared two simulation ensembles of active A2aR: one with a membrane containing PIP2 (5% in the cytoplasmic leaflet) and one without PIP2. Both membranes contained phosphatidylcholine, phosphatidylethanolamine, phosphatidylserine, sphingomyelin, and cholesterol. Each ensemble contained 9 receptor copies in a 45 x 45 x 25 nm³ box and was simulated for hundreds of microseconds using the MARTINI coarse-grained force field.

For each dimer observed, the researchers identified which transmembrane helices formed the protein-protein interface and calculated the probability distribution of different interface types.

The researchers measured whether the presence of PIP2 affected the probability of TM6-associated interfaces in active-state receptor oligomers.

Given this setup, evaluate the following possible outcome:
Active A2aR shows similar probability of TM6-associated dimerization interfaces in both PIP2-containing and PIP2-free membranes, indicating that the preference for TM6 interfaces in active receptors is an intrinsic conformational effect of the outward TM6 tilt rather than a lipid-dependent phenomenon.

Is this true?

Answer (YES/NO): NO